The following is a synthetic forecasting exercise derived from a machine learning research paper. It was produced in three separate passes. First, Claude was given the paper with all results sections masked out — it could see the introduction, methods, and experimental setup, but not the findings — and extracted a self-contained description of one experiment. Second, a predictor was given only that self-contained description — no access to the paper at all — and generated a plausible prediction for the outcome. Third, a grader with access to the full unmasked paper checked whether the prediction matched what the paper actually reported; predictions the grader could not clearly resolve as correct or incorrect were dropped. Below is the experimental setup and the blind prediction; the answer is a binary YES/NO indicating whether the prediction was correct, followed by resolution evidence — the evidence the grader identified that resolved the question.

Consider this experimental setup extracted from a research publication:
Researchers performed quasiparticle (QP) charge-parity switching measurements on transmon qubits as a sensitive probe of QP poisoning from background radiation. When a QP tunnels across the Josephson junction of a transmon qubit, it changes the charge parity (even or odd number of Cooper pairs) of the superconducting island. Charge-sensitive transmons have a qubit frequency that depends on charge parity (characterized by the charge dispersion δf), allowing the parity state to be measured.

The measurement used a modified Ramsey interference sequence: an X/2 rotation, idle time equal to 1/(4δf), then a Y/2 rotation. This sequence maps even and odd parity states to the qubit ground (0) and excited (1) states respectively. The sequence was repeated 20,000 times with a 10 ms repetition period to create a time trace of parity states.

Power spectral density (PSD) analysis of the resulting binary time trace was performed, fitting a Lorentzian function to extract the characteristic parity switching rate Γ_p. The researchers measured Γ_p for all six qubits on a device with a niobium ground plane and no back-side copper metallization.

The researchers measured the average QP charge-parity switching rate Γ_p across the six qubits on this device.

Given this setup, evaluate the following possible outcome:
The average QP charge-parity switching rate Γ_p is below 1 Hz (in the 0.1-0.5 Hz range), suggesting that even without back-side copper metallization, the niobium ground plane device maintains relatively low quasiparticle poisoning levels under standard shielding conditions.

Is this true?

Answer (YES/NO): NO